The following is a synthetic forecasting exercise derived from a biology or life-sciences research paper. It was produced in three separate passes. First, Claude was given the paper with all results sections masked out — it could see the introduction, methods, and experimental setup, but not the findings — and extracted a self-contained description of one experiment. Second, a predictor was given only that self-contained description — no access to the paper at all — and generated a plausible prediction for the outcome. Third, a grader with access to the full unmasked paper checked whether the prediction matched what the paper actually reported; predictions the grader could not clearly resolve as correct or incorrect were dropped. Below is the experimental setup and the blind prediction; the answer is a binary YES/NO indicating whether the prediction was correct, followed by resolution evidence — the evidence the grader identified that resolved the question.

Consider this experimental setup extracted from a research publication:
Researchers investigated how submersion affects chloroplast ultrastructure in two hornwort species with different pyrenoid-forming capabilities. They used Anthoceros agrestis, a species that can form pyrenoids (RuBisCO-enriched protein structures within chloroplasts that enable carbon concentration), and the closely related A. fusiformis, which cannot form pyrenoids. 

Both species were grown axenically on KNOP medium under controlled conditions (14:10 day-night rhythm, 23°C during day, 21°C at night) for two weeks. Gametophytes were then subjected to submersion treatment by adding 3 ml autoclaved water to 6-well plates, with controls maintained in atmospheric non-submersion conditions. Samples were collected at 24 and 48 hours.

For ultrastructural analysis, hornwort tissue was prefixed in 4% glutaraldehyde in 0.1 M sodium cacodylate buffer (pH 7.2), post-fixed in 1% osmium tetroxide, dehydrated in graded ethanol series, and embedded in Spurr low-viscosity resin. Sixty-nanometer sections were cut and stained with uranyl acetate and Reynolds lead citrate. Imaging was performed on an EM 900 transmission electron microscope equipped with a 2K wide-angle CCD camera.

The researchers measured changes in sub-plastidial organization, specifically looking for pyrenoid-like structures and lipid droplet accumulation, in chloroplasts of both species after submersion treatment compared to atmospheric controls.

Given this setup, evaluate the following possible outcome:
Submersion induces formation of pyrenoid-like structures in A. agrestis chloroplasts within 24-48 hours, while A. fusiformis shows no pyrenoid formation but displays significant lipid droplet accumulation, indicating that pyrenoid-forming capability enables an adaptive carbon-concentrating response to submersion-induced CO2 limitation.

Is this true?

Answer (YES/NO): YES